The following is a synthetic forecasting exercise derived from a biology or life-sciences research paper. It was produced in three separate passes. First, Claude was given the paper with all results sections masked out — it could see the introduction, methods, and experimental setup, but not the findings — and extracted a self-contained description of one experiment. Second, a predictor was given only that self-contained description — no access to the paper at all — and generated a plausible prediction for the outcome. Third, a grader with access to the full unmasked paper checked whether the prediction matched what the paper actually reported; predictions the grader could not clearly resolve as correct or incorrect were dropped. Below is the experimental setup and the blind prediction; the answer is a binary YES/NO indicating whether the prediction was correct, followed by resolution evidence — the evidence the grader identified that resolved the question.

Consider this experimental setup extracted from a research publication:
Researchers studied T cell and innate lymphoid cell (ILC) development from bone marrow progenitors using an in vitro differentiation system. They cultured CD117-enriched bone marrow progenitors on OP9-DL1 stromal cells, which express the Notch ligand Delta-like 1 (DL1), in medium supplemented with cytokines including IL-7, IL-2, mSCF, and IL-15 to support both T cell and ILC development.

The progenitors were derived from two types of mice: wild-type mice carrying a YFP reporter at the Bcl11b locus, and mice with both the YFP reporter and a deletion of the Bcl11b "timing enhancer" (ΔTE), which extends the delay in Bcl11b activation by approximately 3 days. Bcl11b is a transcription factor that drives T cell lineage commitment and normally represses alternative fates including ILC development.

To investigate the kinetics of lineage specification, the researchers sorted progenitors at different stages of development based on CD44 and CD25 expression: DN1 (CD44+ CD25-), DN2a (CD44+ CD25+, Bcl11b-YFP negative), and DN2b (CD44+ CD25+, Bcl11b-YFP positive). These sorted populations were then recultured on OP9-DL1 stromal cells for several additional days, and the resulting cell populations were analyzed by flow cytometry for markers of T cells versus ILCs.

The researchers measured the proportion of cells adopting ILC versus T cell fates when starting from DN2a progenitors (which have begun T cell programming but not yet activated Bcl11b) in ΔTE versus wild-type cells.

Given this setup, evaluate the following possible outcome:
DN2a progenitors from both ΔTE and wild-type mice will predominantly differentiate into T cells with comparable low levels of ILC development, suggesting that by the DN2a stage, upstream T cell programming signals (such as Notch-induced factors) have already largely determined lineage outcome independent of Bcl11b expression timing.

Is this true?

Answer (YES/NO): NO